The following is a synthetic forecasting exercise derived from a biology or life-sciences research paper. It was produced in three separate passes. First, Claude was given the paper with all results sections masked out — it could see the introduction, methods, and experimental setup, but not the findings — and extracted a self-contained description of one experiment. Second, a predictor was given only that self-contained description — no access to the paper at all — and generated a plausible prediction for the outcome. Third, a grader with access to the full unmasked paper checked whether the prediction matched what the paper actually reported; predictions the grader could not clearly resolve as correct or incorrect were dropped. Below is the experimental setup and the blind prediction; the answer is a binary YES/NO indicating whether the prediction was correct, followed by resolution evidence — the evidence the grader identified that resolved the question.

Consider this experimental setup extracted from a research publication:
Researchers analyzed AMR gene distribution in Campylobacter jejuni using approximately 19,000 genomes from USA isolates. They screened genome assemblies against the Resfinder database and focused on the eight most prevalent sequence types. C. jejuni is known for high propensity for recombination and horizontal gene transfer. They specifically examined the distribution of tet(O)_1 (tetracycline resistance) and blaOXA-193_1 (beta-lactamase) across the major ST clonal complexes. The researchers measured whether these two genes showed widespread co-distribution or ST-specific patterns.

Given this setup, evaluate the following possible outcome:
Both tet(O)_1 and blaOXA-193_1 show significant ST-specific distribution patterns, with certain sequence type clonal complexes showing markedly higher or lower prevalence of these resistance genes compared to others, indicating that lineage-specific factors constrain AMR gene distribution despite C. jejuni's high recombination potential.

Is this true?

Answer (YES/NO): NO